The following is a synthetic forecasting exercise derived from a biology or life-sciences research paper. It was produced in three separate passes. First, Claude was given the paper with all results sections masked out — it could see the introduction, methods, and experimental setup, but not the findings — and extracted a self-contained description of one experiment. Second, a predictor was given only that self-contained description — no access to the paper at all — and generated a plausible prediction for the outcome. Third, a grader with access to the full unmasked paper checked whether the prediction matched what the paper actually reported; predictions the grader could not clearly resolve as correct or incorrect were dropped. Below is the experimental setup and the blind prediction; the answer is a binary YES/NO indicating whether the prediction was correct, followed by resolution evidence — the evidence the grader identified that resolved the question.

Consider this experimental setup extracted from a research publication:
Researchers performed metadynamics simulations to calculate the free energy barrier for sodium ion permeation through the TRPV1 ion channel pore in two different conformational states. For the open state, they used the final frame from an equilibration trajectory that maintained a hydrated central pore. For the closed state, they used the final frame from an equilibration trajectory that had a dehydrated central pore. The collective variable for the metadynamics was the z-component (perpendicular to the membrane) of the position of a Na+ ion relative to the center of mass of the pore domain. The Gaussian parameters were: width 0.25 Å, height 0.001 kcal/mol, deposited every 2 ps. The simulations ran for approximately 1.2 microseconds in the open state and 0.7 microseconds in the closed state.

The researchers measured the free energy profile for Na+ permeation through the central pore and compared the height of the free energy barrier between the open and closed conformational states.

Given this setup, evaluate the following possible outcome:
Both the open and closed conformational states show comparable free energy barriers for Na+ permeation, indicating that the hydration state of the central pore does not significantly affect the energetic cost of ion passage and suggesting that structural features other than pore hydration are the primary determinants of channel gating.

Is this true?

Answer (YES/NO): NO